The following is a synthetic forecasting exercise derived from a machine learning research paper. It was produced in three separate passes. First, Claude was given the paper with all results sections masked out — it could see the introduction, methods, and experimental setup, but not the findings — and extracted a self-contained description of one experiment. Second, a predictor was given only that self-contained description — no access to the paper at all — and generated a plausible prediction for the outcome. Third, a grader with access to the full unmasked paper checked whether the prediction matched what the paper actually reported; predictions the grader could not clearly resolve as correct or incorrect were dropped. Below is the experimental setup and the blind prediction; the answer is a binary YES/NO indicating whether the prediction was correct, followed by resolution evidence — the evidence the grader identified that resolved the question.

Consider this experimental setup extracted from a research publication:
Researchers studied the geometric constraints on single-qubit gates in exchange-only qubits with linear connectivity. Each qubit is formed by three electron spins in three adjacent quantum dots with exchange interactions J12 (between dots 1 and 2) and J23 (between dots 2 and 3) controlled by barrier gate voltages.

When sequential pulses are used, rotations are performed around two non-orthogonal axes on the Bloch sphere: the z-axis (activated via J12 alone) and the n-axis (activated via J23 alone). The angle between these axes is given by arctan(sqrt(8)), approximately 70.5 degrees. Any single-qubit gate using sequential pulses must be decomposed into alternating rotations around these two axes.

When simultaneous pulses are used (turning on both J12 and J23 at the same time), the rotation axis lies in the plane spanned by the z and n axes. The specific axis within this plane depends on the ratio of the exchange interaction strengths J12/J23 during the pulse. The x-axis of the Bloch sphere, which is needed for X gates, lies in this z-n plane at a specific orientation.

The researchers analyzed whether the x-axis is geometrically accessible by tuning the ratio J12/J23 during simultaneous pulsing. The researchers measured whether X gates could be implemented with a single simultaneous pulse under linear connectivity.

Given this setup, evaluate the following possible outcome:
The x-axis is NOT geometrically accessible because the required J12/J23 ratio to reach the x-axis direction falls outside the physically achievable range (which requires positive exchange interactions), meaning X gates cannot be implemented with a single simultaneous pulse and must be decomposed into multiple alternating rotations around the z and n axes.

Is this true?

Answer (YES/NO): NO